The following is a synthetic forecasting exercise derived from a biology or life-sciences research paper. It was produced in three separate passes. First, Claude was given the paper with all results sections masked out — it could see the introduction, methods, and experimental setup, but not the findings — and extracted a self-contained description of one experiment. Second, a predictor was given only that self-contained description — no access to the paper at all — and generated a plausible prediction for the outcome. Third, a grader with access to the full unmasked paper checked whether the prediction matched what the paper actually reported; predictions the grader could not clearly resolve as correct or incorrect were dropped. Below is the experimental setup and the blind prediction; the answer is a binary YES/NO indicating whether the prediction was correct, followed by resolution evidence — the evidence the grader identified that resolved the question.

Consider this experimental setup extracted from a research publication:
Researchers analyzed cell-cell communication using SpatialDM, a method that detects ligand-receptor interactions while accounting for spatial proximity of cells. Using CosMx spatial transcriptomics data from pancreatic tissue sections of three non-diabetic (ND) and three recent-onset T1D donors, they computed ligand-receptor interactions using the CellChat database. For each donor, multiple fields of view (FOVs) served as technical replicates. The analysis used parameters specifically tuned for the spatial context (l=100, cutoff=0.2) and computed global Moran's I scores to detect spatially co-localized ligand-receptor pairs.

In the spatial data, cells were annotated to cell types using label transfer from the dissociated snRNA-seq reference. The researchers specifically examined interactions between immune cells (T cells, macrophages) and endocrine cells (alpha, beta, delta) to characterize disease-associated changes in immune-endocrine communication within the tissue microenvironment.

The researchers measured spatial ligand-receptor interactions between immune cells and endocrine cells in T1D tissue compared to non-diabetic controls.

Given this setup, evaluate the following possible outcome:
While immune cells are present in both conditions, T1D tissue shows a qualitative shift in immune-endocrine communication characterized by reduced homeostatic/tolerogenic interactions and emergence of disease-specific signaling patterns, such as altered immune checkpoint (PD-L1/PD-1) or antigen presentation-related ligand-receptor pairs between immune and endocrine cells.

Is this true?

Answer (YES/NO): NO